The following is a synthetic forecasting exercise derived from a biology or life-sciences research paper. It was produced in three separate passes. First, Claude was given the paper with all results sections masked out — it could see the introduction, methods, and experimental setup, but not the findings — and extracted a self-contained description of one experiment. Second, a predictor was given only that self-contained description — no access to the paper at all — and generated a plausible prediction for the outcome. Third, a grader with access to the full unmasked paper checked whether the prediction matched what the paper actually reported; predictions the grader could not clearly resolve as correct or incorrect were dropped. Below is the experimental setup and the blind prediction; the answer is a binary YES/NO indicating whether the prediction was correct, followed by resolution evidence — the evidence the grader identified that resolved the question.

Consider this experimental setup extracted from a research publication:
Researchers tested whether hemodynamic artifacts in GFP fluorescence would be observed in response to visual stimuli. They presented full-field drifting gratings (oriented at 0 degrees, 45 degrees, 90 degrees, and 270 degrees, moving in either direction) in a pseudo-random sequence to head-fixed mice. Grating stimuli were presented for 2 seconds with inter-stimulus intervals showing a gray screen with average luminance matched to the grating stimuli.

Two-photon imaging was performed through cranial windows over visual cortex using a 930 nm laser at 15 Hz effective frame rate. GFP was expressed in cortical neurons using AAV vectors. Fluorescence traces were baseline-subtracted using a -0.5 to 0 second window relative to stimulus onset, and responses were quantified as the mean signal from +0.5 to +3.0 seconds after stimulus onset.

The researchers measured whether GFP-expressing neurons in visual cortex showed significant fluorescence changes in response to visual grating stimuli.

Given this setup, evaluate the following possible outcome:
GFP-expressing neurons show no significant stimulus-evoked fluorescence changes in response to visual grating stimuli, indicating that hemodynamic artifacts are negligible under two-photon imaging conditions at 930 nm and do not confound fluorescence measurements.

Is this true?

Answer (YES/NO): NO